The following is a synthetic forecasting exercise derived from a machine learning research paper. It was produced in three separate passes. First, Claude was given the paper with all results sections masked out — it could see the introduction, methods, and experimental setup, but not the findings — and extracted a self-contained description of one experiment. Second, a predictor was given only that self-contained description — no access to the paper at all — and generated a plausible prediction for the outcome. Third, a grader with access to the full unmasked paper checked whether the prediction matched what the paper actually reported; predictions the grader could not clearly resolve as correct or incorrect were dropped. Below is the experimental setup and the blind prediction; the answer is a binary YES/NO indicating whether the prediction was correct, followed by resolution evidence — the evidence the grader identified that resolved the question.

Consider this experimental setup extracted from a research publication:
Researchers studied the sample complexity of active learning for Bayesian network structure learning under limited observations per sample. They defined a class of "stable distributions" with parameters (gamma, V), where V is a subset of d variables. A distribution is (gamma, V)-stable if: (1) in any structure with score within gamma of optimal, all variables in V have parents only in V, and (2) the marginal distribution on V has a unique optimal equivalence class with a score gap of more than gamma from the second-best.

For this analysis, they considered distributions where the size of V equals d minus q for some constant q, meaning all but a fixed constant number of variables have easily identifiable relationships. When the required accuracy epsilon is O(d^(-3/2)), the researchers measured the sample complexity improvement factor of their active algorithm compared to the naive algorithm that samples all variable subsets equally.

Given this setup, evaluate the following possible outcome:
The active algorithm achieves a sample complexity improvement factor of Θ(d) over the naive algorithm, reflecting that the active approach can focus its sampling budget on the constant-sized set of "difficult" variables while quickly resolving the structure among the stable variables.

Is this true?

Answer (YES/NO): NO